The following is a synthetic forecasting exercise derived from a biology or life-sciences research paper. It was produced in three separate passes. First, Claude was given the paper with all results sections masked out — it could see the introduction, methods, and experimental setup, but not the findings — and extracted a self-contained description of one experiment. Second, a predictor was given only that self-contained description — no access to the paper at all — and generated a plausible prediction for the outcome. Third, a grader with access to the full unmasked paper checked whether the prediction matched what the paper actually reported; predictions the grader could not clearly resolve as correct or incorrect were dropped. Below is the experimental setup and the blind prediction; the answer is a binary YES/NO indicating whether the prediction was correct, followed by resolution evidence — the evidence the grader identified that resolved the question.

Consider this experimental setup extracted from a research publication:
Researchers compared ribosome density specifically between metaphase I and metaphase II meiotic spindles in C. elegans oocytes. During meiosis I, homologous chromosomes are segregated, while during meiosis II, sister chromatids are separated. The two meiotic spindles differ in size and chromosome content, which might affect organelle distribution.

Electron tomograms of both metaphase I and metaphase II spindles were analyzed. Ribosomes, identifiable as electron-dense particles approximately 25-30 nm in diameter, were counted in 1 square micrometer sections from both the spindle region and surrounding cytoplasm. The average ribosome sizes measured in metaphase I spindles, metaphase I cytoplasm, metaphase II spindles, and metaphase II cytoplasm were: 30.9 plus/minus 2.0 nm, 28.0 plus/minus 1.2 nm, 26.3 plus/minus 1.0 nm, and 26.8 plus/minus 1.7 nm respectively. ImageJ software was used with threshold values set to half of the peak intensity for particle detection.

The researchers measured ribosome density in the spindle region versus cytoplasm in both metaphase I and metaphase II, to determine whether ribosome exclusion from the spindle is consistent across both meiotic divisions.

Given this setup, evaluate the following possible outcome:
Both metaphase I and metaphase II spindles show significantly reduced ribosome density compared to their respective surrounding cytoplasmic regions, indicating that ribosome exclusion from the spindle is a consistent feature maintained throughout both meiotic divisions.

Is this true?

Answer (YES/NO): NO